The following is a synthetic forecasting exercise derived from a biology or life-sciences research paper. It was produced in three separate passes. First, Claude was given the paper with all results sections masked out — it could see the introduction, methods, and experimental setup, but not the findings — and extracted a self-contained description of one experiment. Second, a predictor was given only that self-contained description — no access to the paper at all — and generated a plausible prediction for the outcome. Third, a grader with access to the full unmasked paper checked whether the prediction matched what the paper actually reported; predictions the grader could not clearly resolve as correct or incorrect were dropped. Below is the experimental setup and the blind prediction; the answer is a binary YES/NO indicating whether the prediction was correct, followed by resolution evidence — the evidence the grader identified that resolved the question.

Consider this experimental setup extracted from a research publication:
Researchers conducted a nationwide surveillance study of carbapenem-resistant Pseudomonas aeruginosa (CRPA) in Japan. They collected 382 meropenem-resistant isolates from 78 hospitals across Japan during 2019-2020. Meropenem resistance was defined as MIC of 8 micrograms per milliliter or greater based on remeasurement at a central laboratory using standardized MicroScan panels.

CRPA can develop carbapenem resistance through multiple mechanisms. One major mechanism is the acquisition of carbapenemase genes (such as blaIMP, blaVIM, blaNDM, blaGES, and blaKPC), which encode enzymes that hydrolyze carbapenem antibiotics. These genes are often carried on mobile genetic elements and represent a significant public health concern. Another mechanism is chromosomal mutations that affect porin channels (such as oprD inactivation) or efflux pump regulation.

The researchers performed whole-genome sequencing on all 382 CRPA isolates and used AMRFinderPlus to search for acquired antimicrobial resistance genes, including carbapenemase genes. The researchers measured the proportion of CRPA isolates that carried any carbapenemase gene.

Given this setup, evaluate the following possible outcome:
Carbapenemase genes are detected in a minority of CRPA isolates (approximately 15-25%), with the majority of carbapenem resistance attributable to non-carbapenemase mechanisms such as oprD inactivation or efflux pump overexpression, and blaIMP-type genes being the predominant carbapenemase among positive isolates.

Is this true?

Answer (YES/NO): NO